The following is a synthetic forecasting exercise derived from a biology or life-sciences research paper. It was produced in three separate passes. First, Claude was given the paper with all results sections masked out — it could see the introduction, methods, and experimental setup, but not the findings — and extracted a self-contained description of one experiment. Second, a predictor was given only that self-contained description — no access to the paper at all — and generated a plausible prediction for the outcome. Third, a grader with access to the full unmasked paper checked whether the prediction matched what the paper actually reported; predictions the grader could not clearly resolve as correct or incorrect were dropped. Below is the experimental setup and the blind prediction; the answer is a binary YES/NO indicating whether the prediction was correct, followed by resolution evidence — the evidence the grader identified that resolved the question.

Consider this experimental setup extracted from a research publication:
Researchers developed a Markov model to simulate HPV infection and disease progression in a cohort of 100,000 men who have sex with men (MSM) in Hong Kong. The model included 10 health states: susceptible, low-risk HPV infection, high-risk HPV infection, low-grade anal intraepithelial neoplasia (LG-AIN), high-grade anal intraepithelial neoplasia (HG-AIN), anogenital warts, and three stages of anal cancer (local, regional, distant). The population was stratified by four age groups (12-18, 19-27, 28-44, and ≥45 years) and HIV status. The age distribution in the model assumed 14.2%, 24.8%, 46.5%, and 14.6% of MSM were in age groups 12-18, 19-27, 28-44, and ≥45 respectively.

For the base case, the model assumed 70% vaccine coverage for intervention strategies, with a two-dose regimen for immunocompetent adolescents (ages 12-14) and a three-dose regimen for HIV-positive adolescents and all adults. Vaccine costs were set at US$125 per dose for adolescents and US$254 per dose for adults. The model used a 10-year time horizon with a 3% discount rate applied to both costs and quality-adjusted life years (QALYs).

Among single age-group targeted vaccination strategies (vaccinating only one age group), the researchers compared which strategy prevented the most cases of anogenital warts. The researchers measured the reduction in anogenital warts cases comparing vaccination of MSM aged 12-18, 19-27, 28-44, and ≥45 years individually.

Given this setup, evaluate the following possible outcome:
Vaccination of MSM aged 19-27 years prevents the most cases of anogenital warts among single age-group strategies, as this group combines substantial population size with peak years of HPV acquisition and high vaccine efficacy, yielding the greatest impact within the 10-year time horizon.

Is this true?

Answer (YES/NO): NO